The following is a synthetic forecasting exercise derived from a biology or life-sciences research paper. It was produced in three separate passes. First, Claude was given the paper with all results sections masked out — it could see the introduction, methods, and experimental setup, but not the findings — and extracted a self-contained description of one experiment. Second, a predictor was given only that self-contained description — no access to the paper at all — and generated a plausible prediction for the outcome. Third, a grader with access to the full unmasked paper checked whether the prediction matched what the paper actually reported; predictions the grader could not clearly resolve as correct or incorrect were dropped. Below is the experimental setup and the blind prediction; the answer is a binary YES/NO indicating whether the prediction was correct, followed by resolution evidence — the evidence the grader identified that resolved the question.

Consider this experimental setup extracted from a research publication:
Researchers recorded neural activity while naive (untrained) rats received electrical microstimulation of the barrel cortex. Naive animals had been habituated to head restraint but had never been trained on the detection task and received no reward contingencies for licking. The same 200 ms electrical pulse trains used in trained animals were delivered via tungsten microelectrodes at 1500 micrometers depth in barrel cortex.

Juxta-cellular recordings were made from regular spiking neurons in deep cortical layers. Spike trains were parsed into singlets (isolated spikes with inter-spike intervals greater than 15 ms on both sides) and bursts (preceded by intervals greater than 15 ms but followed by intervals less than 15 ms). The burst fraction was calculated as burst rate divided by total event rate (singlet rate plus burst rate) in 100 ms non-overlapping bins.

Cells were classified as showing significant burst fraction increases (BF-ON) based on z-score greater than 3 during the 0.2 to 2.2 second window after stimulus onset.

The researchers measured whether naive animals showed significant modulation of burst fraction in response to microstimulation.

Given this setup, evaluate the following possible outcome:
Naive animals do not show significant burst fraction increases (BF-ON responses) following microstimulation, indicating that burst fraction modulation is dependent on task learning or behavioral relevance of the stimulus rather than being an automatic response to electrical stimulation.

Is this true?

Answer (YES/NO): NO